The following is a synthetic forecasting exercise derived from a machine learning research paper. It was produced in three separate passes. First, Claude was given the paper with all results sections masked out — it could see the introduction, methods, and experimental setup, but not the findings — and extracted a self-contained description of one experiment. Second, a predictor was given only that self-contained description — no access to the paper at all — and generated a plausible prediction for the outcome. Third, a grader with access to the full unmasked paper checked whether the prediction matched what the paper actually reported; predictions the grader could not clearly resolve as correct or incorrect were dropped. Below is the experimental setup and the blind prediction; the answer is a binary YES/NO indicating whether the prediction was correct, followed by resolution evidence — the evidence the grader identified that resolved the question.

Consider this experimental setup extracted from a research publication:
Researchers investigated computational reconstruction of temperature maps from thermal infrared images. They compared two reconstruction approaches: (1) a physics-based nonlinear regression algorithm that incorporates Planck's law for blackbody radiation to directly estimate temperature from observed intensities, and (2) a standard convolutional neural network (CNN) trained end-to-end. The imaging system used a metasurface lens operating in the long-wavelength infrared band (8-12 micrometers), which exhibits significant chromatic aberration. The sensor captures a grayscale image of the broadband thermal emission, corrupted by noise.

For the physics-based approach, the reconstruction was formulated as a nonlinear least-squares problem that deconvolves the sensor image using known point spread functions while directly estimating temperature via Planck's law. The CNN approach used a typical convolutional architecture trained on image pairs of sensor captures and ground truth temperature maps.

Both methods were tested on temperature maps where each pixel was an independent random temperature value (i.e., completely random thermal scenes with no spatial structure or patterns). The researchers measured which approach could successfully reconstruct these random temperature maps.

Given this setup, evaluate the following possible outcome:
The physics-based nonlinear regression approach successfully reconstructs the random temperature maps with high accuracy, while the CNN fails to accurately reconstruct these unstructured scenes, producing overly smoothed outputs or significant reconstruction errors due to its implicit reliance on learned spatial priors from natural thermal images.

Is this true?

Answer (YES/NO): NO